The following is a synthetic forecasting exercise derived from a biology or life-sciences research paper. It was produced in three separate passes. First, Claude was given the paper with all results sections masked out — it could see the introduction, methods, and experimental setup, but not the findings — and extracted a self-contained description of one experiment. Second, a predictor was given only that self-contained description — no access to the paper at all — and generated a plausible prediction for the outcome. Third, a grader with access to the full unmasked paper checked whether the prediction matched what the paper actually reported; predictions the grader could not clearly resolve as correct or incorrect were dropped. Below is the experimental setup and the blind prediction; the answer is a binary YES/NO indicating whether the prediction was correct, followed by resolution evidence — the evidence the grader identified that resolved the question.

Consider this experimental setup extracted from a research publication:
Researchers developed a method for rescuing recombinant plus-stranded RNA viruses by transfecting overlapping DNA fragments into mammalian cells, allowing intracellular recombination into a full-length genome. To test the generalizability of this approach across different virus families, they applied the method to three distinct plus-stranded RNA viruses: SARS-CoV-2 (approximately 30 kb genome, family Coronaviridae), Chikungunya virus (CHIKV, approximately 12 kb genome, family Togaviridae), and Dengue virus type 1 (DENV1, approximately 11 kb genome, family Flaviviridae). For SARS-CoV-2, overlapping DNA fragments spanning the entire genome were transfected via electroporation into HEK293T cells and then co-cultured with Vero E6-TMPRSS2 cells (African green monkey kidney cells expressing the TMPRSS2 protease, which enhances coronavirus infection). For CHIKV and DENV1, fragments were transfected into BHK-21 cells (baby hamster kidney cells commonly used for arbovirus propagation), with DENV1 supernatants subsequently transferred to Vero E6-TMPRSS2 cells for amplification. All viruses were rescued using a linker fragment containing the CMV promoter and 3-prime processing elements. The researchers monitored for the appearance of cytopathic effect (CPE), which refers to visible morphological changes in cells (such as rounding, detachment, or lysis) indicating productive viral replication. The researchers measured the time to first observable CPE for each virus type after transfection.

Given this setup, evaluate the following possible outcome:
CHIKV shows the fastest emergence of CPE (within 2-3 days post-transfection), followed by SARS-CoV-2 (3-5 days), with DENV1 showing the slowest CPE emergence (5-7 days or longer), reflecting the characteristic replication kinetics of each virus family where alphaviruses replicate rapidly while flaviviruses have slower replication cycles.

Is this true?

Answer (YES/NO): NO